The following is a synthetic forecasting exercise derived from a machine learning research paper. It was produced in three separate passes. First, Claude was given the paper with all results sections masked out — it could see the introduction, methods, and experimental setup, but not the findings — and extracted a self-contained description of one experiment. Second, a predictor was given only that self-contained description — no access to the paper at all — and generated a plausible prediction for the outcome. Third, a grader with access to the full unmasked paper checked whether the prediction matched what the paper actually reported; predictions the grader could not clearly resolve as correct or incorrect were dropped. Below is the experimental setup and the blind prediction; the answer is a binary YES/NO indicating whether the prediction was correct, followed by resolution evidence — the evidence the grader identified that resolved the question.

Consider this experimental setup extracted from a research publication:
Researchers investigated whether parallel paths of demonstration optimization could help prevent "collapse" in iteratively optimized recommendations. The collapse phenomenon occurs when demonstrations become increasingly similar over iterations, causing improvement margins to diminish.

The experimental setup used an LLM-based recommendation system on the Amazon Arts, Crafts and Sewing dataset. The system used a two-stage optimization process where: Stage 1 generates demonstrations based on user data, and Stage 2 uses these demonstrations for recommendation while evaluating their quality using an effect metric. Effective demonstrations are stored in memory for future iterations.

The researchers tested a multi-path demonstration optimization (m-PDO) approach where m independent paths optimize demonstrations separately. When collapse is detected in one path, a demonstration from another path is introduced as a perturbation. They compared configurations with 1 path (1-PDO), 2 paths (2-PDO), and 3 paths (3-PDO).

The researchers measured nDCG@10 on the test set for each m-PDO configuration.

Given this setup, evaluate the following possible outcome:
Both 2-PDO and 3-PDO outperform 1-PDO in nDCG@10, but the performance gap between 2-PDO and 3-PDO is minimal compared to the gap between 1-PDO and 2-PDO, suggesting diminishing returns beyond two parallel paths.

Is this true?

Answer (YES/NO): NO